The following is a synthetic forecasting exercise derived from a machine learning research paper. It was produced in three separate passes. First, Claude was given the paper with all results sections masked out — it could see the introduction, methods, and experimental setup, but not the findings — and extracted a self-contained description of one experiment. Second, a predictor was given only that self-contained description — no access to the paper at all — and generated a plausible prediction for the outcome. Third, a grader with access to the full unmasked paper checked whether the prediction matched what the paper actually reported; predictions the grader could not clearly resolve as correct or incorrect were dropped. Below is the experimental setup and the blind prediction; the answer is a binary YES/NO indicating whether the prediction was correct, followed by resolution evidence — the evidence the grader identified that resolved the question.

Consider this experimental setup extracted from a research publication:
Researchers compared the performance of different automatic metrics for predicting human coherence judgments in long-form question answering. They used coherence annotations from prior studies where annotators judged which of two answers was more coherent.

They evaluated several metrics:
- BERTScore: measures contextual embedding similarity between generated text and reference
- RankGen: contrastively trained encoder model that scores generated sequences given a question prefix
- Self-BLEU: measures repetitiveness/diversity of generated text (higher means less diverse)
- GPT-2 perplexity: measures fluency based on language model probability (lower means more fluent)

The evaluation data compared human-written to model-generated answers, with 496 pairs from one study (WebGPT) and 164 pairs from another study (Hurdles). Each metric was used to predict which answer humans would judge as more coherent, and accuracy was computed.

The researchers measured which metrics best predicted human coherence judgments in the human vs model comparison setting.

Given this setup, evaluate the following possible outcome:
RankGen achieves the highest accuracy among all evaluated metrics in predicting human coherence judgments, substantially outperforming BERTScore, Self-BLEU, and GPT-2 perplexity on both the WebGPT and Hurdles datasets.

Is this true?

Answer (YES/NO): NO